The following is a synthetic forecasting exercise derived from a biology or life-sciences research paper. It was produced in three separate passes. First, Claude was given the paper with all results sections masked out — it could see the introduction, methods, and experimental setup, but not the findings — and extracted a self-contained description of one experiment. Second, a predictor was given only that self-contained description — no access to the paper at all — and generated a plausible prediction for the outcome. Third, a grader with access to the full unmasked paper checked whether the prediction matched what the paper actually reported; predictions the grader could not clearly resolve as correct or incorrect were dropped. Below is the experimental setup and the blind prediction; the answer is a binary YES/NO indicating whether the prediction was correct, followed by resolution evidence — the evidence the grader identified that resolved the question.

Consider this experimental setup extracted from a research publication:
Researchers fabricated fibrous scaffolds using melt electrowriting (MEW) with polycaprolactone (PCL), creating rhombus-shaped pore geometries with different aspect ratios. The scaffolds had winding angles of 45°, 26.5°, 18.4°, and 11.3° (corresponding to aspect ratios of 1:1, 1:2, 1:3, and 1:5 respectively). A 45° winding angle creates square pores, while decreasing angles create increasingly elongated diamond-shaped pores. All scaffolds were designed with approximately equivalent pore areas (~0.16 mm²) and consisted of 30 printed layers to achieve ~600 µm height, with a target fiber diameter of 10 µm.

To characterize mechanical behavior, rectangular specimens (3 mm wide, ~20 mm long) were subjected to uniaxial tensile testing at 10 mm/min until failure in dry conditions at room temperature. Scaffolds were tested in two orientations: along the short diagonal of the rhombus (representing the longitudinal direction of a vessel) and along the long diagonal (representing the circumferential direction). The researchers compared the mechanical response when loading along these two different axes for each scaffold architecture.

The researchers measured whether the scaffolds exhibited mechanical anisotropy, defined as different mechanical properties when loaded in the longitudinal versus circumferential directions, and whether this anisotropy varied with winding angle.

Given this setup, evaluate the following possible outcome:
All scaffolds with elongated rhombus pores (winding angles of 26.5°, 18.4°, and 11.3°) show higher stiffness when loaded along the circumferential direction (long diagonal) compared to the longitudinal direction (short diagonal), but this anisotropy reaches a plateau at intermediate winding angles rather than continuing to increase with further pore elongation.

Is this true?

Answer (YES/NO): NO